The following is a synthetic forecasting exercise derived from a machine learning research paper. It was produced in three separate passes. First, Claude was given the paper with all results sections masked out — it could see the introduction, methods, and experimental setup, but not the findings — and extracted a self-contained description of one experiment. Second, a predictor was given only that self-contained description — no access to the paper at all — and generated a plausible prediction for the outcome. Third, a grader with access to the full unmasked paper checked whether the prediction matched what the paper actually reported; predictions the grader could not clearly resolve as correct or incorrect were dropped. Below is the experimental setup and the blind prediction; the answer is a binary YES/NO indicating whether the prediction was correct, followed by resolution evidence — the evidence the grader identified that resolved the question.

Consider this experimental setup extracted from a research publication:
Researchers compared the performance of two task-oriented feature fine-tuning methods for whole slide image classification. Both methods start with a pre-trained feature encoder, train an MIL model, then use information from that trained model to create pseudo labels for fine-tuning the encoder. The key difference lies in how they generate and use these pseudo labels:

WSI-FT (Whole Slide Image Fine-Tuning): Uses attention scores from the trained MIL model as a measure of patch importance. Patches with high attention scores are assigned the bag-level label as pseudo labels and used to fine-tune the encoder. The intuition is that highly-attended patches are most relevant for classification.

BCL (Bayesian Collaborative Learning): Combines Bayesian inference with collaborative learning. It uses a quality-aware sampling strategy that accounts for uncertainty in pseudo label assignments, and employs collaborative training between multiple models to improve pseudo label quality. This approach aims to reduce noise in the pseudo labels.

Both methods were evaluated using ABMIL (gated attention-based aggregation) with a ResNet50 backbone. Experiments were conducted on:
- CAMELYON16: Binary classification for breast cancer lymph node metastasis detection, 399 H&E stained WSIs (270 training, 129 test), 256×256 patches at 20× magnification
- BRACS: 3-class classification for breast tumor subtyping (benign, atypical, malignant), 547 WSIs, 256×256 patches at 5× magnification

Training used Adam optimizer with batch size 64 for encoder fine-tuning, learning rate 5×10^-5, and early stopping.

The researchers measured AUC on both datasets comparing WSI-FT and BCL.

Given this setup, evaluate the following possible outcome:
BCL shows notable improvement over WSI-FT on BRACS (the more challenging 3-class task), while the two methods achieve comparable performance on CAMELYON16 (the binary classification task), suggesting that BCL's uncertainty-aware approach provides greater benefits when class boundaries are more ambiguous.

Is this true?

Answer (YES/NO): NO